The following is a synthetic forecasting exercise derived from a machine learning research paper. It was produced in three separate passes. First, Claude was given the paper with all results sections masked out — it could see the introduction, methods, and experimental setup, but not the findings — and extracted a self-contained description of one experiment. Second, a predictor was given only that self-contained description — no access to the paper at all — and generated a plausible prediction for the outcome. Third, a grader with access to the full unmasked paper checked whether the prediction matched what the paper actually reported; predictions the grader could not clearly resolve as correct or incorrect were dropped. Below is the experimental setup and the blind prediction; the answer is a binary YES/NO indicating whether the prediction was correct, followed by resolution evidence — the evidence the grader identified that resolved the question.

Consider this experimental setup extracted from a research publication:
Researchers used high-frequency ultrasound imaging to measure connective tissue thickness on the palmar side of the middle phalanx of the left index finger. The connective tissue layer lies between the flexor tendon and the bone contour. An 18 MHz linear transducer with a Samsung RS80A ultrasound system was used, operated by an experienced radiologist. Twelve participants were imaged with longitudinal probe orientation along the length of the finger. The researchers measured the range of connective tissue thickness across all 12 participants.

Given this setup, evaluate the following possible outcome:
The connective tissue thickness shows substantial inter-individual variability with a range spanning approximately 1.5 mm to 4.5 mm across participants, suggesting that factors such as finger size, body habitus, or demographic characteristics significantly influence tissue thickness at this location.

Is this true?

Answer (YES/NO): NO